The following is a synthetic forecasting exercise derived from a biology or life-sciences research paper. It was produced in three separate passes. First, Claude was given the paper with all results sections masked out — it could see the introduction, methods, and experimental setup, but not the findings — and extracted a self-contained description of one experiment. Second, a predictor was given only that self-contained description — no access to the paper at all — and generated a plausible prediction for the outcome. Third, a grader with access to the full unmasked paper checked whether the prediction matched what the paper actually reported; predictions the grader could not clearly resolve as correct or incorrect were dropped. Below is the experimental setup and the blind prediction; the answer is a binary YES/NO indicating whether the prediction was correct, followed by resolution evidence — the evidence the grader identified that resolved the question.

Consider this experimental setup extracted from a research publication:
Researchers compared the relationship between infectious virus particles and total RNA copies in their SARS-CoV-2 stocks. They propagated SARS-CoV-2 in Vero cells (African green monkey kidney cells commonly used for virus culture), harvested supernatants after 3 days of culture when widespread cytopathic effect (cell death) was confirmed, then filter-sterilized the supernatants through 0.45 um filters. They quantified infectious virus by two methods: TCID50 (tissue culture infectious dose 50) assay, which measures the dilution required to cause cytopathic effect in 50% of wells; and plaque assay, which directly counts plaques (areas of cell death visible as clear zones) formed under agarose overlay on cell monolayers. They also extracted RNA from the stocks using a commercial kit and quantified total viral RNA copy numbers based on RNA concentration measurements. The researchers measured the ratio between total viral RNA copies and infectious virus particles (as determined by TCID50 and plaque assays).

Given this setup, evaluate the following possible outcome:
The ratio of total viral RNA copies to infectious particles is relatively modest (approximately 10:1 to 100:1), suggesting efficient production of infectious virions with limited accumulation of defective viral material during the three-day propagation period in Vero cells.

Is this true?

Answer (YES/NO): NO